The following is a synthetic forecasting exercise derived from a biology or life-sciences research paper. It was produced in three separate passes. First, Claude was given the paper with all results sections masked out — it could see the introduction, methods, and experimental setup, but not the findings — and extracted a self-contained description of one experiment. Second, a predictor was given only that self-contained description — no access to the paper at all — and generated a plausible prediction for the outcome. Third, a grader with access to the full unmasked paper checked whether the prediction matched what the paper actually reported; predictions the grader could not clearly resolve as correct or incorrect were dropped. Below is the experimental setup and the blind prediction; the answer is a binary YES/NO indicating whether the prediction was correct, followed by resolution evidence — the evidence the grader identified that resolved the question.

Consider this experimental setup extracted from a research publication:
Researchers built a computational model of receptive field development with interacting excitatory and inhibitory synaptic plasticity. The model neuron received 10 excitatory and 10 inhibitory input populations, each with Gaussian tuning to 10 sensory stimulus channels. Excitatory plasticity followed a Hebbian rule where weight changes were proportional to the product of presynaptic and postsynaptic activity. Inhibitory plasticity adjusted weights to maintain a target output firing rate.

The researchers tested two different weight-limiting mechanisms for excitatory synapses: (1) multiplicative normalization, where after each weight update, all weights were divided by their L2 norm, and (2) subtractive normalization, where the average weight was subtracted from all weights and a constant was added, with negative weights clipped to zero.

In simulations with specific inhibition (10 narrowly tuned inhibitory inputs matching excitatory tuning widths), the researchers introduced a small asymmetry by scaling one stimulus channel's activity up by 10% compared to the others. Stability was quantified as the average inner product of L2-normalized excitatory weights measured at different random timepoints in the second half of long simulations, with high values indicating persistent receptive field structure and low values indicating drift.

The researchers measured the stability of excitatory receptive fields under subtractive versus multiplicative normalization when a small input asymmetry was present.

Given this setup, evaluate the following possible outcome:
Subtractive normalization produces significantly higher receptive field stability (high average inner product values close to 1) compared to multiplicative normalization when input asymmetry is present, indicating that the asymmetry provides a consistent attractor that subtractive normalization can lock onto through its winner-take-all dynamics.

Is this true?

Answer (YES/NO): YES